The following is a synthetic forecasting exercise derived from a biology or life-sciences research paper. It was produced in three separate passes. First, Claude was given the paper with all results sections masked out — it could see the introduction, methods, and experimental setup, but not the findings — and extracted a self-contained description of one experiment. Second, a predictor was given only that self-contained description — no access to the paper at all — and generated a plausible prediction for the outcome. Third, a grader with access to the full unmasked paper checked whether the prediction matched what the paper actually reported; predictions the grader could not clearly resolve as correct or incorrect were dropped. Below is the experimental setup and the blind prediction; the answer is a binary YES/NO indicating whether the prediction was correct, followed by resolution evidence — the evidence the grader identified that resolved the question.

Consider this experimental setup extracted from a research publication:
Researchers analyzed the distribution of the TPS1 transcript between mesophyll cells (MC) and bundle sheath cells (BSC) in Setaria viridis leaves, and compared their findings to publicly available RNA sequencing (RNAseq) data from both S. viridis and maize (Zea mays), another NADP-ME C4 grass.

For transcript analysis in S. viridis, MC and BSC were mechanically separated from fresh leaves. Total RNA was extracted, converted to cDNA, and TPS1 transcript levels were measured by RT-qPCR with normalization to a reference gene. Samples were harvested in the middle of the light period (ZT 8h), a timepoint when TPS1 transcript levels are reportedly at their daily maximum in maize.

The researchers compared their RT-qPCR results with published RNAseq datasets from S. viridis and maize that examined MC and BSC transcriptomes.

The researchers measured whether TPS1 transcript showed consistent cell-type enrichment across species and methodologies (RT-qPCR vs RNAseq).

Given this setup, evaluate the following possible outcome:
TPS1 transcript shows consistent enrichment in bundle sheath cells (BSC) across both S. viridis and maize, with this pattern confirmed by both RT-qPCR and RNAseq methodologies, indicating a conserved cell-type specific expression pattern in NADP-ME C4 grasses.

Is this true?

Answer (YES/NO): YES